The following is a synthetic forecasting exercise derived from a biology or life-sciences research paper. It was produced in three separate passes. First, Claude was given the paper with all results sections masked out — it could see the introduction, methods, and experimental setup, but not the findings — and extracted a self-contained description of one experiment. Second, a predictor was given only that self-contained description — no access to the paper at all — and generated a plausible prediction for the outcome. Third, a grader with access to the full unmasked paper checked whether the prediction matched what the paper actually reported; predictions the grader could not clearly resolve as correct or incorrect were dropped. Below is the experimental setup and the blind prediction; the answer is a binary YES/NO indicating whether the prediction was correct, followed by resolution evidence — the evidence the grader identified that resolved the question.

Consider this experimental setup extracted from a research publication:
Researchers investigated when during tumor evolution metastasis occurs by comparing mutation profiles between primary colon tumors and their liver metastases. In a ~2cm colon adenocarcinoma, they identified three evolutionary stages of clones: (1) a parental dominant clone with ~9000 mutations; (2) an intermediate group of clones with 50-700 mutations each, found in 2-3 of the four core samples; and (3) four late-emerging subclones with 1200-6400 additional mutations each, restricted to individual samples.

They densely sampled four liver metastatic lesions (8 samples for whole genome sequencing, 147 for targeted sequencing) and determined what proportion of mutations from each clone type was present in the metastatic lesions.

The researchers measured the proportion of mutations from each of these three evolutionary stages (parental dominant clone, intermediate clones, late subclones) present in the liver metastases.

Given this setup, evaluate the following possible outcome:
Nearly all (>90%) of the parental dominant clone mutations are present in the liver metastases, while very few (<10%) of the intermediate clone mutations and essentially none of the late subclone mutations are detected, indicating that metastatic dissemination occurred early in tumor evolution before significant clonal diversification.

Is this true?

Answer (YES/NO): NO